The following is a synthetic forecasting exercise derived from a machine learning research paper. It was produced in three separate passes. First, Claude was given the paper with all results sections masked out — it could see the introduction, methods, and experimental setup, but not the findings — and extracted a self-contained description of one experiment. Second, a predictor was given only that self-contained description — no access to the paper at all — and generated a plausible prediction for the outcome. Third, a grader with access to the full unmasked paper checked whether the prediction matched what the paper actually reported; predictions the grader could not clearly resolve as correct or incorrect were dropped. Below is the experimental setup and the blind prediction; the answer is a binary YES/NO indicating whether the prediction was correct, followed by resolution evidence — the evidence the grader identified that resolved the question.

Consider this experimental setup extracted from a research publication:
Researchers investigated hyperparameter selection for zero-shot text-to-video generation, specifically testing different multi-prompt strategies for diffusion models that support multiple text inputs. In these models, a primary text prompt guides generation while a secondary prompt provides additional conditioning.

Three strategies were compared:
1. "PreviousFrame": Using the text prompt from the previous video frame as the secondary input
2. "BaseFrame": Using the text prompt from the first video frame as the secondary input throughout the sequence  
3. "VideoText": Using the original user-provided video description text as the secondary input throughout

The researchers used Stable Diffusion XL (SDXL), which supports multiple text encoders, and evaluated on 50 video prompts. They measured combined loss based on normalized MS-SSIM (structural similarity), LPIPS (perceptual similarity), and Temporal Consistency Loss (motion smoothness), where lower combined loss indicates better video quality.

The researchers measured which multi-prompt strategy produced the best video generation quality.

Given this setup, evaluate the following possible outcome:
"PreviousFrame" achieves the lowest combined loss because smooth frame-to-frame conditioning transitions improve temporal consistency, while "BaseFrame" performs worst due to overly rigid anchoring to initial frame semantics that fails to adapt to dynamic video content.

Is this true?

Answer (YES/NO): NO